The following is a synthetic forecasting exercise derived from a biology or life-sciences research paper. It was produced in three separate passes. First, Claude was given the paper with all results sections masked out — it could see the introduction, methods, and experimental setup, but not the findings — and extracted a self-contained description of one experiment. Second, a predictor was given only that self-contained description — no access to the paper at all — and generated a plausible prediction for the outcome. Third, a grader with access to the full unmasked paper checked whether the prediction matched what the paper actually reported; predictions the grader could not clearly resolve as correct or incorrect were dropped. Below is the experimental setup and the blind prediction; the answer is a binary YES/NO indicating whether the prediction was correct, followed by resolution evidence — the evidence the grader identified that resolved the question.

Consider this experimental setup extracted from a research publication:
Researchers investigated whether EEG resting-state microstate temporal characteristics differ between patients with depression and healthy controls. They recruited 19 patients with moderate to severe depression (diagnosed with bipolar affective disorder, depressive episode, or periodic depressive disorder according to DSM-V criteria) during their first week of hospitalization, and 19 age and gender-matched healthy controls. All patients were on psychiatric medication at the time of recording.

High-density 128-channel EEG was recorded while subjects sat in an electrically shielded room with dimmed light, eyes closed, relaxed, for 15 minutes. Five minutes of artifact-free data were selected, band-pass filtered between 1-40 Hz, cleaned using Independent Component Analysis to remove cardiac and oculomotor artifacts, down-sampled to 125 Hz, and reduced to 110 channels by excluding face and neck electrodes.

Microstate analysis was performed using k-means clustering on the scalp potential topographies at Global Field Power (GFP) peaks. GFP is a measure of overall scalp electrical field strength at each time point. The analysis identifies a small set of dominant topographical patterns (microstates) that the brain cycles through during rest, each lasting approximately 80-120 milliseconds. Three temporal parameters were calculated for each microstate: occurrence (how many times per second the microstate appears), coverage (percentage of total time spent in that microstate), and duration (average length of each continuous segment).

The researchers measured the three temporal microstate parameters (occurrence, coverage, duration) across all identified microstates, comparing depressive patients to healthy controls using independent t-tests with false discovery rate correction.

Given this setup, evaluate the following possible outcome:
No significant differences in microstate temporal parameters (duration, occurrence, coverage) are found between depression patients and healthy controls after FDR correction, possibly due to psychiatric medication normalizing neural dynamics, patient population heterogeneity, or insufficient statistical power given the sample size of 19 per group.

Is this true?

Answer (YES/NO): YES